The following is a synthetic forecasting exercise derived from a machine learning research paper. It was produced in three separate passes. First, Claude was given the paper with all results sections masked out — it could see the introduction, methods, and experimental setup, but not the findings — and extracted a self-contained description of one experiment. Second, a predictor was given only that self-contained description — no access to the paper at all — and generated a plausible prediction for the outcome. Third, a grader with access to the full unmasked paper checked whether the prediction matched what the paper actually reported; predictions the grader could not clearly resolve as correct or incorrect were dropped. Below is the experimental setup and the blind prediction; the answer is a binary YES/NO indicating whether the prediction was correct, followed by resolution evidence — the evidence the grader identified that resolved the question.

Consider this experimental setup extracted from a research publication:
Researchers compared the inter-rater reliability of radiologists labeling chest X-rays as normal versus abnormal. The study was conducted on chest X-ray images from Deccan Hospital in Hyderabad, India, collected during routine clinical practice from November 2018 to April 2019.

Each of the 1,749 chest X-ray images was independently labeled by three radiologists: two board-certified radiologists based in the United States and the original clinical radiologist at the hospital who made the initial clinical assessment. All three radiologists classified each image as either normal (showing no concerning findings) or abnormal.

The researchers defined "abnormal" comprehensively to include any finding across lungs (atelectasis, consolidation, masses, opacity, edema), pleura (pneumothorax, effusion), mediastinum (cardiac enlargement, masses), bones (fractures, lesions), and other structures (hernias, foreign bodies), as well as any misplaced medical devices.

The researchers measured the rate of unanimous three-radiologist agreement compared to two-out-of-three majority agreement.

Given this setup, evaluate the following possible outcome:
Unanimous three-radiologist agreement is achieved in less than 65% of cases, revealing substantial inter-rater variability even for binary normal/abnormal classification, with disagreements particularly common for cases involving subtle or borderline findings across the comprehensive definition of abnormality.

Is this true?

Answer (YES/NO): NO